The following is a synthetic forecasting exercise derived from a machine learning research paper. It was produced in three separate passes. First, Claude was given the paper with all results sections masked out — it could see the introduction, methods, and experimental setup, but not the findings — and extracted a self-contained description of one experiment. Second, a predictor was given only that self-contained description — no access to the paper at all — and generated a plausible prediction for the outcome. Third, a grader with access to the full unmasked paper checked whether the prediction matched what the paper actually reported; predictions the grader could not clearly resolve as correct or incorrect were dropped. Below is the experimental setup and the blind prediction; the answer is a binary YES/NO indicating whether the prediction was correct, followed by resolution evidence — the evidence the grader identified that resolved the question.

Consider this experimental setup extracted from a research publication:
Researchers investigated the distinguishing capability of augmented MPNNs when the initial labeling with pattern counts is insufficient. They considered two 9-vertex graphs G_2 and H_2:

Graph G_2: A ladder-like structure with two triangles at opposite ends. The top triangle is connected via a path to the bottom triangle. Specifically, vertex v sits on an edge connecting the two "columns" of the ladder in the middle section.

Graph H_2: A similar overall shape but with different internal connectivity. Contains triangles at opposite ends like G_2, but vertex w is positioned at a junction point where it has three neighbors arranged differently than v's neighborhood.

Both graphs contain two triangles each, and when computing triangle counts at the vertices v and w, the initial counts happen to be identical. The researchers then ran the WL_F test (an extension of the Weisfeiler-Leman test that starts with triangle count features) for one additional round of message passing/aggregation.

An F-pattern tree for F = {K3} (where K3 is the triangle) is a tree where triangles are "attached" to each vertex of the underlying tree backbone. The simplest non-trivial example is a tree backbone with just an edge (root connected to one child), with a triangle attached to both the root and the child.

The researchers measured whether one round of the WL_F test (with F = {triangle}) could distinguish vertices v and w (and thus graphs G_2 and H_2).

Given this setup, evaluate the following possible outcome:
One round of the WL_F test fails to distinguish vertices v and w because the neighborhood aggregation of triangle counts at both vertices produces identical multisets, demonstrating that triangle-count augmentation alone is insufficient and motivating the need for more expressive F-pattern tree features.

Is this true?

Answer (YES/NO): NO